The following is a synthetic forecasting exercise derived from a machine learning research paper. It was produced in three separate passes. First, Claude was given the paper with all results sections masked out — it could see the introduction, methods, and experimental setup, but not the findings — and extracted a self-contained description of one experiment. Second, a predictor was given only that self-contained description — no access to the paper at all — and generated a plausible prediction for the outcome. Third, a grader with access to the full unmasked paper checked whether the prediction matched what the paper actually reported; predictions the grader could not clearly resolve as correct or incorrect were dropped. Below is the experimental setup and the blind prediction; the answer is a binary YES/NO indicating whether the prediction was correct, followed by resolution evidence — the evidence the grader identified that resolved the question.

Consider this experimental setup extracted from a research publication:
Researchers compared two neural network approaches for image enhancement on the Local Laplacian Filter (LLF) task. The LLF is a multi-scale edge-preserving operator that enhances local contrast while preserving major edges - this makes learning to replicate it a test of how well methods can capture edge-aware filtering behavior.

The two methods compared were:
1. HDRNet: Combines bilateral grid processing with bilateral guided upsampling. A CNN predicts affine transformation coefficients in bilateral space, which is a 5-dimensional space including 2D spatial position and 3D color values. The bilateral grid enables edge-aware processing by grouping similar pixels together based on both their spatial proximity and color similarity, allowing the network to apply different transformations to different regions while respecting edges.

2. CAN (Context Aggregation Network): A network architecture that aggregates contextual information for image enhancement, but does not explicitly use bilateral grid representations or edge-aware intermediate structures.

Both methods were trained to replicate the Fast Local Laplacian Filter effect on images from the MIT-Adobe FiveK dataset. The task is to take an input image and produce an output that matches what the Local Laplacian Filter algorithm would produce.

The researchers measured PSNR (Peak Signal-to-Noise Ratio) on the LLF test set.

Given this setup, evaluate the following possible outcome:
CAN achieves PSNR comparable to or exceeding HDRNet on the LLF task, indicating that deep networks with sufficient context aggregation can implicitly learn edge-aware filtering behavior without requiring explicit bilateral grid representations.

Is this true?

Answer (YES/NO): YES